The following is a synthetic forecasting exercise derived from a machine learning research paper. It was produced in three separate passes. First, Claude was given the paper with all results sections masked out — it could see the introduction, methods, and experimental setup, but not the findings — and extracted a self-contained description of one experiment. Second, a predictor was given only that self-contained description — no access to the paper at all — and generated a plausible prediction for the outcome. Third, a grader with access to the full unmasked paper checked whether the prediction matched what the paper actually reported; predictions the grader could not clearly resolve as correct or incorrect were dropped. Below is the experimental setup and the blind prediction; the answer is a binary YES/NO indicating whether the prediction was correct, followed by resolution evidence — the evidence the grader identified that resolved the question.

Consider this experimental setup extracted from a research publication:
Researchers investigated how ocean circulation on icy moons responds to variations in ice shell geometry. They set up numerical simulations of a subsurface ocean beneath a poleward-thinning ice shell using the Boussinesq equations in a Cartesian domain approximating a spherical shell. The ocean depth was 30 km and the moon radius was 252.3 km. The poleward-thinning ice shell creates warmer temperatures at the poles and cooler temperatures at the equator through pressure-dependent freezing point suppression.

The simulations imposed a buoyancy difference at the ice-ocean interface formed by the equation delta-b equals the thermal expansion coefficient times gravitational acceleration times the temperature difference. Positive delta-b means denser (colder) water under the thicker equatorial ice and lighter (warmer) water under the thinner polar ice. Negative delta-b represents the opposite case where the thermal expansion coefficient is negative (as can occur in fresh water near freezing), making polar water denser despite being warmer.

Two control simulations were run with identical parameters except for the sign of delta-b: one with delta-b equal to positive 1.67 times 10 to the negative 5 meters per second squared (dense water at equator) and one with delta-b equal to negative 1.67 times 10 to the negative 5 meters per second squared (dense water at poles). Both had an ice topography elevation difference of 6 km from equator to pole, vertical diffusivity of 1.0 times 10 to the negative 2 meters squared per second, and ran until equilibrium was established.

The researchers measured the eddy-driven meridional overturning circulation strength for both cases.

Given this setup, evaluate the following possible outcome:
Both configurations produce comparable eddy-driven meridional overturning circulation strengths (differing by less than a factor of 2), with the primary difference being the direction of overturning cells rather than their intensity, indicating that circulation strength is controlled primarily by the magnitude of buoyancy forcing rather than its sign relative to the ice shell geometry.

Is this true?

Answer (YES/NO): NO